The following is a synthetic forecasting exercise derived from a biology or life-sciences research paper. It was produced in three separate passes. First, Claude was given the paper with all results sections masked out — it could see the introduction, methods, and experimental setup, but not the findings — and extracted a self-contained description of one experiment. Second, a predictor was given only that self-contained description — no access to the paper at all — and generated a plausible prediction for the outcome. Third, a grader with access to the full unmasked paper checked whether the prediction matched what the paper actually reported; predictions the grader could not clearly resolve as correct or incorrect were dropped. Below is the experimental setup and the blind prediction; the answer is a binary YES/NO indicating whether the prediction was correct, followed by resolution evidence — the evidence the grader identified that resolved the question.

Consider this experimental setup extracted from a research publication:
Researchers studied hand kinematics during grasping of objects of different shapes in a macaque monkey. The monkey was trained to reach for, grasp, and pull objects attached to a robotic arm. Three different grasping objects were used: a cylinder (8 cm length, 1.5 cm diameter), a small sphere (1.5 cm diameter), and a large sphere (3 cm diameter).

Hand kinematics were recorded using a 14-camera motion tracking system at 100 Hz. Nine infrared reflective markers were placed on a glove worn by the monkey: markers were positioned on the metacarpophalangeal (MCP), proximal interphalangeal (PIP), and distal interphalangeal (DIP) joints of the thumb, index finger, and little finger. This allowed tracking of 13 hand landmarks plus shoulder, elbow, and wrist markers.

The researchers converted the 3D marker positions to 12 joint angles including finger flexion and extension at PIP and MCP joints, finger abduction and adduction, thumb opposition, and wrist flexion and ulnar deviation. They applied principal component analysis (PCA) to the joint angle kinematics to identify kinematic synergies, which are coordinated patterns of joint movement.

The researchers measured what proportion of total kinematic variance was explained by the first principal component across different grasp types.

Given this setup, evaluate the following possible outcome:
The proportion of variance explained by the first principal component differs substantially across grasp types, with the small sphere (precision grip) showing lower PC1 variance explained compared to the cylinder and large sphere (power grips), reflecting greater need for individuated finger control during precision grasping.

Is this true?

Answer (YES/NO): NO